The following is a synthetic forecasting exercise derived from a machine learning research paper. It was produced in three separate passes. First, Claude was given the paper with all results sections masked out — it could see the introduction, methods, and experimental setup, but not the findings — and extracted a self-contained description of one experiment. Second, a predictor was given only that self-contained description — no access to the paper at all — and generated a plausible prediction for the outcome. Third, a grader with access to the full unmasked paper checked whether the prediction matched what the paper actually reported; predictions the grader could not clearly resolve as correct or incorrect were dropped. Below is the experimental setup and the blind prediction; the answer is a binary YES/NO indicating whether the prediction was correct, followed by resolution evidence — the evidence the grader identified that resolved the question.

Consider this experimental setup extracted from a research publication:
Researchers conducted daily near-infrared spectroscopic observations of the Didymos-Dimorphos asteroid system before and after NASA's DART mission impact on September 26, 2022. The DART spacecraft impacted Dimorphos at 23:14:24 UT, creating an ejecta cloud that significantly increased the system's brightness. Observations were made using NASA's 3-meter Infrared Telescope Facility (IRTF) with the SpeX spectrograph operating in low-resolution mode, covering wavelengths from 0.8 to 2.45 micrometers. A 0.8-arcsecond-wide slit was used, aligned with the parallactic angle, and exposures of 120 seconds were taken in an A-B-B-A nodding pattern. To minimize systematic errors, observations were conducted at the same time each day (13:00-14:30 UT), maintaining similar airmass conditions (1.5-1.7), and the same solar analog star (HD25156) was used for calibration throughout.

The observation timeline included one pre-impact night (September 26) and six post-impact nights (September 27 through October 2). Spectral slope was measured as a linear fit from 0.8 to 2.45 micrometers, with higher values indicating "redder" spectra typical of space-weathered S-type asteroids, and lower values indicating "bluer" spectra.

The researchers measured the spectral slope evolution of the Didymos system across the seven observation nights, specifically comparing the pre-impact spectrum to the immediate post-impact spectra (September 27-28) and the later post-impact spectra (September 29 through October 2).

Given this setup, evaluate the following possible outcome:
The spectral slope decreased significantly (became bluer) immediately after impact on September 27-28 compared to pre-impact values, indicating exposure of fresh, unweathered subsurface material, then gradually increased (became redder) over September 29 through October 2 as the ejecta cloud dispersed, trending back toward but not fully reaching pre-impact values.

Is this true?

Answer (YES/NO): NO